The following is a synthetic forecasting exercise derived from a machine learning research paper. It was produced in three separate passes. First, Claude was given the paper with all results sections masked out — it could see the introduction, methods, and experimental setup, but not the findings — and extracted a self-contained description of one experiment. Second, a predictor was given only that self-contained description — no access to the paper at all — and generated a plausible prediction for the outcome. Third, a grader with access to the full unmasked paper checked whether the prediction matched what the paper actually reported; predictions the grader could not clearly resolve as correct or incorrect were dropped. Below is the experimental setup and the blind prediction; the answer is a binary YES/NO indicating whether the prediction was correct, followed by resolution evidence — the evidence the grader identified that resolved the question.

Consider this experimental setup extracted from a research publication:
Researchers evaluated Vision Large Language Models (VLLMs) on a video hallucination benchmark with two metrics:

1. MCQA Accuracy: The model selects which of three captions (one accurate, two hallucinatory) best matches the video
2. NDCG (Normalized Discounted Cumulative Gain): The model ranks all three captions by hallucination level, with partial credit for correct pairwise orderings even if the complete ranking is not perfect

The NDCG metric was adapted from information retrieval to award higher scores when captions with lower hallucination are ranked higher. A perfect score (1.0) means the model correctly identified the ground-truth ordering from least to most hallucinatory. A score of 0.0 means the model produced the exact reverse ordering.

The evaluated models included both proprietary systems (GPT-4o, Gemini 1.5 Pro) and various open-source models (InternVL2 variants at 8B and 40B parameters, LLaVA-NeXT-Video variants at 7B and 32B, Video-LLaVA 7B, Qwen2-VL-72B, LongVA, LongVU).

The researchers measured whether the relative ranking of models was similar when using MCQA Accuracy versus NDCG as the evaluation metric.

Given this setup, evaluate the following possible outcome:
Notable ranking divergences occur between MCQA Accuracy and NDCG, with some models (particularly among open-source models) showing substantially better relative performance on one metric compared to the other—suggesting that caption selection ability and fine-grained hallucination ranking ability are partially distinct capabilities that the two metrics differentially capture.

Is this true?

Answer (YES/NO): YES